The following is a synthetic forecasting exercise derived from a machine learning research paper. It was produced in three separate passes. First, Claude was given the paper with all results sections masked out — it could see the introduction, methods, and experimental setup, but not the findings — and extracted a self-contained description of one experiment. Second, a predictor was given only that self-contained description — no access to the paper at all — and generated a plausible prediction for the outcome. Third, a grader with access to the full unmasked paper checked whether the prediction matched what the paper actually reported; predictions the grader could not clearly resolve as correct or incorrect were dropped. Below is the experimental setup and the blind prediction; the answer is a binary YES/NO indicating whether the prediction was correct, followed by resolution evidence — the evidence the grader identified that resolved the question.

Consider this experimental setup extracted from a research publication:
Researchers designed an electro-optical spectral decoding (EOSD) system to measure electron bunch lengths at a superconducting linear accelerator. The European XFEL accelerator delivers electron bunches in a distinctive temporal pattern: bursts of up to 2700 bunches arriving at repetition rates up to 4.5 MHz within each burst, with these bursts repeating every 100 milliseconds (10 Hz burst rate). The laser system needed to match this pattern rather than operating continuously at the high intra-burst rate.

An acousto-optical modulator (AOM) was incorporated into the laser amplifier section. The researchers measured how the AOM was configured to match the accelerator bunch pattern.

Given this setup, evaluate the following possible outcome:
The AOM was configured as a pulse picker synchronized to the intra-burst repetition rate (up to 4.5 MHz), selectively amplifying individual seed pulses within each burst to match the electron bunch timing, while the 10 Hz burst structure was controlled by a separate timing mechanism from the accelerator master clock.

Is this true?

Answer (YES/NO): NO